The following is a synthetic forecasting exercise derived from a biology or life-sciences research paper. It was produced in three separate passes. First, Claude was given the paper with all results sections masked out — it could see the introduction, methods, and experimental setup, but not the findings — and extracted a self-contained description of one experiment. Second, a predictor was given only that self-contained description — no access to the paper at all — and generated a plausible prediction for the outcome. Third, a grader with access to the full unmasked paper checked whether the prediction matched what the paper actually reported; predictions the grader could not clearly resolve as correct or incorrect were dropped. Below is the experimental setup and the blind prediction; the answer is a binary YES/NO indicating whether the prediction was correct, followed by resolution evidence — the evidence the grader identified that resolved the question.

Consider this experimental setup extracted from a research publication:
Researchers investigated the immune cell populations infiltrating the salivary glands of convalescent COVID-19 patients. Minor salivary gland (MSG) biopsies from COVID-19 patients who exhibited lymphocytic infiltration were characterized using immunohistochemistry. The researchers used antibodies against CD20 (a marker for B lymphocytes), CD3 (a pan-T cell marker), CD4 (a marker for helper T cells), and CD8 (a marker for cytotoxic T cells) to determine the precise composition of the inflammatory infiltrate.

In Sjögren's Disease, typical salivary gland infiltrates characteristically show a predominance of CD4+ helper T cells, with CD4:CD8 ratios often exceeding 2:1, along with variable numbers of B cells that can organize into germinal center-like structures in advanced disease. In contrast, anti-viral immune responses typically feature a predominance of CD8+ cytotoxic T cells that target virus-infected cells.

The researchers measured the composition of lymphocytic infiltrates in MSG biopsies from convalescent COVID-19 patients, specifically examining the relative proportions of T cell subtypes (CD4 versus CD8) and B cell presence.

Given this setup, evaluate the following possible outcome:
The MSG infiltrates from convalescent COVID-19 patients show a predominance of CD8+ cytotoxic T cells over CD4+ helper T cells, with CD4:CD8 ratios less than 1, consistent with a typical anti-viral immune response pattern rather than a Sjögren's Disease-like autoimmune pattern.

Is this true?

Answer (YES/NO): NO